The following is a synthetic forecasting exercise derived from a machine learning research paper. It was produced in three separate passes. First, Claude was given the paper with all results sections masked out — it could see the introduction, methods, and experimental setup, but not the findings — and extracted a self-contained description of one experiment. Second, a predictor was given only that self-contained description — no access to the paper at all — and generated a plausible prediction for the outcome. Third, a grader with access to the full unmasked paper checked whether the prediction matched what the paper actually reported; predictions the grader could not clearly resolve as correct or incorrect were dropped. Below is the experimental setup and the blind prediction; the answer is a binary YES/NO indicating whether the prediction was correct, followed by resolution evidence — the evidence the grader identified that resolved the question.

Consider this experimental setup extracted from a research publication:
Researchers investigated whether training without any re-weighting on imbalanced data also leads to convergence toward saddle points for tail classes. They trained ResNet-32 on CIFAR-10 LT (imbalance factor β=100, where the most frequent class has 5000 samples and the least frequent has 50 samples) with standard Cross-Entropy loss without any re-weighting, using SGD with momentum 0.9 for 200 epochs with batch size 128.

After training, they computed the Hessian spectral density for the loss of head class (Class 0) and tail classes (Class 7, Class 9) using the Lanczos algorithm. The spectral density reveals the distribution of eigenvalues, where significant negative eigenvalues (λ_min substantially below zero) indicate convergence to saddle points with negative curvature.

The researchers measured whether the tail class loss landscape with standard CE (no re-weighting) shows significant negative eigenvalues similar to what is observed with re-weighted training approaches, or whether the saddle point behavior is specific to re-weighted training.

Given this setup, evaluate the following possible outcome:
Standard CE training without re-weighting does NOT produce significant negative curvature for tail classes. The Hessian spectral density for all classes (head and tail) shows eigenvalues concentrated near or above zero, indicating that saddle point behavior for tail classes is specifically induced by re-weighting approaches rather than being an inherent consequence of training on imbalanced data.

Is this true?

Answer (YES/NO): NO